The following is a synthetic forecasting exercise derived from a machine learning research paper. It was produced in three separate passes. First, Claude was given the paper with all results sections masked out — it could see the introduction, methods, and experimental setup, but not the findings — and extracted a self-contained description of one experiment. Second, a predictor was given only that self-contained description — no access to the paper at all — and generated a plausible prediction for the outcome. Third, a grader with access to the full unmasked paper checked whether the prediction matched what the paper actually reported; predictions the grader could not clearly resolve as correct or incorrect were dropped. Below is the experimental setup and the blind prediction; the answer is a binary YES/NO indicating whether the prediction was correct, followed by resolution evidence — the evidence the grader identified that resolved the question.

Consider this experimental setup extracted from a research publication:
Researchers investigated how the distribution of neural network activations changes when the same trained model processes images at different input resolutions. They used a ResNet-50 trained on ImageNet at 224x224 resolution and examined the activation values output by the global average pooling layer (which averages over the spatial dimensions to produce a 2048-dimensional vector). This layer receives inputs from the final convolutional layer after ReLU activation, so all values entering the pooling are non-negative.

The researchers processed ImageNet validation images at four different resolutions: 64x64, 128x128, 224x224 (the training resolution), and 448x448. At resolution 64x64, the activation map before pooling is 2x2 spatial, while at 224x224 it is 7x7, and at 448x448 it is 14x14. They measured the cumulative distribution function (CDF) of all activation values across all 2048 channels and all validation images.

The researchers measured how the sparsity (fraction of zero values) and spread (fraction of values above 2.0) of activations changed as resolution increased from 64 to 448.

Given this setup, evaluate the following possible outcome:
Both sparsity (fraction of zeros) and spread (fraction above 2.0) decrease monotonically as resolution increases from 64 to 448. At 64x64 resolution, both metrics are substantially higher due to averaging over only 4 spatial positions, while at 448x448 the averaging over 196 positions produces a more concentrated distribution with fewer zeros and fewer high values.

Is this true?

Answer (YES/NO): YES